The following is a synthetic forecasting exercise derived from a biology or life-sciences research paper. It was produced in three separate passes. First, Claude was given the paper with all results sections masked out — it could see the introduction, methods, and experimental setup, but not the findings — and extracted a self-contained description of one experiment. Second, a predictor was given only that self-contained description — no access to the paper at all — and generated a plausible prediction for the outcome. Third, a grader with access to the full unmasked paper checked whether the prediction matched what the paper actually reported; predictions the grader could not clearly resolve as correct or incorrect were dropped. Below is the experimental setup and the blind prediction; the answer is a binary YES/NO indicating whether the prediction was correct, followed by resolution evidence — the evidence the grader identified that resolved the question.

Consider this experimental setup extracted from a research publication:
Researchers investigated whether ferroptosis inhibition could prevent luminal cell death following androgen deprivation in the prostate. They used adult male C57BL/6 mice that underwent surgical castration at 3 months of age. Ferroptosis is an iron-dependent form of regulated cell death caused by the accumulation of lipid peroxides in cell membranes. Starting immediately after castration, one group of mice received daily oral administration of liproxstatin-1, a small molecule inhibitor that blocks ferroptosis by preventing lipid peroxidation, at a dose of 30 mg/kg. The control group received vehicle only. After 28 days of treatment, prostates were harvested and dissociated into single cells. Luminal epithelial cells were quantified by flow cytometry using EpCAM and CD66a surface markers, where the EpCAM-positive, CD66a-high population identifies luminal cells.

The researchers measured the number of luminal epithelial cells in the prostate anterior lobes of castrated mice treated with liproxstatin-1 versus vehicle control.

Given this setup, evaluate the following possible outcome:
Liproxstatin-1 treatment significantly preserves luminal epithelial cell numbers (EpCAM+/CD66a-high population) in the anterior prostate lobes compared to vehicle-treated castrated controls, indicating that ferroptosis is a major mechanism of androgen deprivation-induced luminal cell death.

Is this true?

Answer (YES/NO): YES